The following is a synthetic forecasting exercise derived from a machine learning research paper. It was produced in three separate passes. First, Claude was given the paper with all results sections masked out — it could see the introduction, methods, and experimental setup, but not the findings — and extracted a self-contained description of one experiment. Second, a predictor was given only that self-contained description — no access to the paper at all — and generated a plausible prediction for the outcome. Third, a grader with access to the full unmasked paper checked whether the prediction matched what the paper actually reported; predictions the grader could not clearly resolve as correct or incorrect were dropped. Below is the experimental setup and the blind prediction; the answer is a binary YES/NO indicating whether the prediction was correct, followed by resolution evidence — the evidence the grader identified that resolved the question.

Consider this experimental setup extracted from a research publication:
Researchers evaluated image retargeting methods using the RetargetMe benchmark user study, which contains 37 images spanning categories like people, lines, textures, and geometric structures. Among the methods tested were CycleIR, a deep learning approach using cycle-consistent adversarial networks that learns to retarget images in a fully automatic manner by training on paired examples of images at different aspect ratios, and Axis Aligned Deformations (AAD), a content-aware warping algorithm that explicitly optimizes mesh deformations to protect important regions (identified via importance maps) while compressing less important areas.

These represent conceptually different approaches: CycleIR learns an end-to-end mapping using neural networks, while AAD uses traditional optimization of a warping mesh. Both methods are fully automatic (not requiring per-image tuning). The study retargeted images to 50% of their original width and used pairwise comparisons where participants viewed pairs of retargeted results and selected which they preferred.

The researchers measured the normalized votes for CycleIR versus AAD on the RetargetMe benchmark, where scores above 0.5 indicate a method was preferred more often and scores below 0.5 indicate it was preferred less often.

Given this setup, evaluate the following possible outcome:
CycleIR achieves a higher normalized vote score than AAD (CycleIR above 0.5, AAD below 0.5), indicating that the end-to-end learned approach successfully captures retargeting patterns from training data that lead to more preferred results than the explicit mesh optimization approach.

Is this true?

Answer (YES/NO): NO